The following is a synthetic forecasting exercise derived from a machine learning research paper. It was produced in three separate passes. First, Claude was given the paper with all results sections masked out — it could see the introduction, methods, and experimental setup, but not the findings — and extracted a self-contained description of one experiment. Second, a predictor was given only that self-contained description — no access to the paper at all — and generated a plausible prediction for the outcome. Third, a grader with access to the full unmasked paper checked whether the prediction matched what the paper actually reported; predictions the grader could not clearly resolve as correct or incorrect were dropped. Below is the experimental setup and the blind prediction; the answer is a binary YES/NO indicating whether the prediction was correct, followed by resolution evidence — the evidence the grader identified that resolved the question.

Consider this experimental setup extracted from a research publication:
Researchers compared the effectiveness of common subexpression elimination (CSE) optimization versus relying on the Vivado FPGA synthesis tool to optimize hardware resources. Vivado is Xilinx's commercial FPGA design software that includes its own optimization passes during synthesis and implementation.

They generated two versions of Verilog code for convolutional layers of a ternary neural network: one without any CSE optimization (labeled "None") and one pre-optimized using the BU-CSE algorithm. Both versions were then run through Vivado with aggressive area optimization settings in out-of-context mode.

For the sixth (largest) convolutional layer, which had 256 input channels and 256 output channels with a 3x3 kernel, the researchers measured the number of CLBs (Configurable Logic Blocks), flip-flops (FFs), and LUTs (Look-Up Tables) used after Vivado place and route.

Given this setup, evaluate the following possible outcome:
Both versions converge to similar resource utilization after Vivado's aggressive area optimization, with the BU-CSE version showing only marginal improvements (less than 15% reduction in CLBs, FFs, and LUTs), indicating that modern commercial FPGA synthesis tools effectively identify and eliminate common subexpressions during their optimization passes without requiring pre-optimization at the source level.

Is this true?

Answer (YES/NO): NO